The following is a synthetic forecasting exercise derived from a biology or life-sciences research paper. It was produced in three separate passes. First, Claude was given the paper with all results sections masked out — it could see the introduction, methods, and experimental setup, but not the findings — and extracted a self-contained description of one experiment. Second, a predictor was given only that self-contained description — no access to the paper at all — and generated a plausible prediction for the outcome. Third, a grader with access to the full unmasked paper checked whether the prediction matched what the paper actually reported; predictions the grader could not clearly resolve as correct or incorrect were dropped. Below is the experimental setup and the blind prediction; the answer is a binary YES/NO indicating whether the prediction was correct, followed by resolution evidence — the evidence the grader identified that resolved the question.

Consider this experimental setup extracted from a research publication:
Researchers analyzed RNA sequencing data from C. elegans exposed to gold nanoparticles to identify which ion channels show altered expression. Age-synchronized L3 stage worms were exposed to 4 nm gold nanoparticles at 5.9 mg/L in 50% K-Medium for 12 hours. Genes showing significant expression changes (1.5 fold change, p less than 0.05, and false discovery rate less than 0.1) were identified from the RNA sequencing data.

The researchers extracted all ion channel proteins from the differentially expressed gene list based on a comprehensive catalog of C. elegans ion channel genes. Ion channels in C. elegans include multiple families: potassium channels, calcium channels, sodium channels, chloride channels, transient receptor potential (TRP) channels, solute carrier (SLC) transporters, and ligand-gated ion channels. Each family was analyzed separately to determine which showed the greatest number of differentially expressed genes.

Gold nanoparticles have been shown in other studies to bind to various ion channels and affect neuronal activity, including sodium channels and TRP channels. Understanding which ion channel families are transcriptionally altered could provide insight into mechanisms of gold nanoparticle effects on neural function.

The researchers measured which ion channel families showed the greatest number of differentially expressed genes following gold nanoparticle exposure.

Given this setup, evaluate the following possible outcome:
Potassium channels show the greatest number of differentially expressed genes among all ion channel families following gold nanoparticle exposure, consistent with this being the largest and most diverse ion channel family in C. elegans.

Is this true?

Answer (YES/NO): NO